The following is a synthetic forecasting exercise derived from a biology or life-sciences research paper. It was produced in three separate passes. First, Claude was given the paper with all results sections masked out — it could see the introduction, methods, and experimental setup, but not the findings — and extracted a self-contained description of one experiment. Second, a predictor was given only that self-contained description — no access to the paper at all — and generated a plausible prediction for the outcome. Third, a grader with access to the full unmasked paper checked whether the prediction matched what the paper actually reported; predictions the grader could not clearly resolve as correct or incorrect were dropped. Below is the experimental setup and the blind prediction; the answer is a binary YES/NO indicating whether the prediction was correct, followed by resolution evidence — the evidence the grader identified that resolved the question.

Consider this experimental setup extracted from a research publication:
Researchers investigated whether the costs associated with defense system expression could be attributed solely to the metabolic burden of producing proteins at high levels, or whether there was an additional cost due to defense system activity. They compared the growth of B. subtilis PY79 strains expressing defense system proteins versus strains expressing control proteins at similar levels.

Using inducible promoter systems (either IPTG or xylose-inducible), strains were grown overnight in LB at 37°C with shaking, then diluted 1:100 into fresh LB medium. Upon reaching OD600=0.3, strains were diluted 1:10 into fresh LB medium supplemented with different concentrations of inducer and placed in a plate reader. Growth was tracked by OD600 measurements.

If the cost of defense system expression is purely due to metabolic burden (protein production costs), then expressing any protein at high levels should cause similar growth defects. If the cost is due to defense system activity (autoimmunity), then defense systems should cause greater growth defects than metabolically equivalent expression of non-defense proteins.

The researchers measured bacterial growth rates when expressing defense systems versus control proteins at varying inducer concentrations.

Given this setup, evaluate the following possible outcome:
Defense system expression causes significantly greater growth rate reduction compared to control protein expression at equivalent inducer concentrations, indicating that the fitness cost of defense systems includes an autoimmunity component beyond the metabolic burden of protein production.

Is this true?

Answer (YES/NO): YES